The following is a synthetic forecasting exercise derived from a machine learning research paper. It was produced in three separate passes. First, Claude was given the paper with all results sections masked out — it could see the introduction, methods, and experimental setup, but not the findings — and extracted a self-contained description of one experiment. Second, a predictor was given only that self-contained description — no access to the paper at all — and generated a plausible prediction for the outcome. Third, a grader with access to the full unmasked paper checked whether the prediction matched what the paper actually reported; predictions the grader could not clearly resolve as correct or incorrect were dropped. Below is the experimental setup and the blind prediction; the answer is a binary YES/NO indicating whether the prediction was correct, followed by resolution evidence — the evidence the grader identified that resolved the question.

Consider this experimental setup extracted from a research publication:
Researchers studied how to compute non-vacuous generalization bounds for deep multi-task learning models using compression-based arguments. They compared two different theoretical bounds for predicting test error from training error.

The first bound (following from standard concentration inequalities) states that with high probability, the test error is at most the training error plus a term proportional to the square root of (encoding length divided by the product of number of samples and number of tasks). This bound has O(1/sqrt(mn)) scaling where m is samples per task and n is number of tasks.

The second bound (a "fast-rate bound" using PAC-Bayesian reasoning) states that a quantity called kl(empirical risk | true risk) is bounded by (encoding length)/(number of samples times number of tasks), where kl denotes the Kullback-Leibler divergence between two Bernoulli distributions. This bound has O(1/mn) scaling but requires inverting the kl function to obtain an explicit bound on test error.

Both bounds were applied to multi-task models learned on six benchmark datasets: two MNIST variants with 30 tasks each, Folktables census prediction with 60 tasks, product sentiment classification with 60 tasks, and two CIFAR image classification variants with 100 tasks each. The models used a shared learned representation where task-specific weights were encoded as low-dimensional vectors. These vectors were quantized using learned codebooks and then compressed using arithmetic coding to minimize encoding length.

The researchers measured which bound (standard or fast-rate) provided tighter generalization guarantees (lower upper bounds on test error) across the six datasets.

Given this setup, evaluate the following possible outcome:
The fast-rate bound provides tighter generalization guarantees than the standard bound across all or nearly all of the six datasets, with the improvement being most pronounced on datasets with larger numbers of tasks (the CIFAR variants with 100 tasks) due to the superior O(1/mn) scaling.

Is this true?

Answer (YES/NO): NO